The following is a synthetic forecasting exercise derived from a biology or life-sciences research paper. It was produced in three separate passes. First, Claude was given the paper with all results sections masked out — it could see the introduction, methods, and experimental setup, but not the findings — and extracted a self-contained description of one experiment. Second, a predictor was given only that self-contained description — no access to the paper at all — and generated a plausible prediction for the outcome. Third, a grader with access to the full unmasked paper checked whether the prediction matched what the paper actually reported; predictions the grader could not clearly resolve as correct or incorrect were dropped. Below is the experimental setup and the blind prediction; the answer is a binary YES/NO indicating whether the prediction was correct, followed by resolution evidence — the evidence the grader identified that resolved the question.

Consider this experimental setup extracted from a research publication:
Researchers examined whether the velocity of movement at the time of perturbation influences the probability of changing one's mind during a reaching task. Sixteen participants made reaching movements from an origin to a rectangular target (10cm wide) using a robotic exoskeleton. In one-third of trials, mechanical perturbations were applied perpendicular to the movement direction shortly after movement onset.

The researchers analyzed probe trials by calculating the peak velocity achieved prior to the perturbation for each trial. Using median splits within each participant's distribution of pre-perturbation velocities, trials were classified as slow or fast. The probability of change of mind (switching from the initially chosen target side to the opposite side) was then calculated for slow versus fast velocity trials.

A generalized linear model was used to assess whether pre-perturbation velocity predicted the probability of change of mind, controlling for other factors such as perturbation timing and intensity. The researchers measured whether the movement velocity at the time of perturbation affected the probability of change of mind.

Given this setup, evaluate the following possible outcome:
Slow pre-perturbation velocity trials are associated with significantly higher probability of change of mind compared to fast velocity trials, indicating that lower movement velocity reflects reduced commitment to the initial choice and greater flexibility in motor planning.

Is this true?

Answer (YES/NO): YES